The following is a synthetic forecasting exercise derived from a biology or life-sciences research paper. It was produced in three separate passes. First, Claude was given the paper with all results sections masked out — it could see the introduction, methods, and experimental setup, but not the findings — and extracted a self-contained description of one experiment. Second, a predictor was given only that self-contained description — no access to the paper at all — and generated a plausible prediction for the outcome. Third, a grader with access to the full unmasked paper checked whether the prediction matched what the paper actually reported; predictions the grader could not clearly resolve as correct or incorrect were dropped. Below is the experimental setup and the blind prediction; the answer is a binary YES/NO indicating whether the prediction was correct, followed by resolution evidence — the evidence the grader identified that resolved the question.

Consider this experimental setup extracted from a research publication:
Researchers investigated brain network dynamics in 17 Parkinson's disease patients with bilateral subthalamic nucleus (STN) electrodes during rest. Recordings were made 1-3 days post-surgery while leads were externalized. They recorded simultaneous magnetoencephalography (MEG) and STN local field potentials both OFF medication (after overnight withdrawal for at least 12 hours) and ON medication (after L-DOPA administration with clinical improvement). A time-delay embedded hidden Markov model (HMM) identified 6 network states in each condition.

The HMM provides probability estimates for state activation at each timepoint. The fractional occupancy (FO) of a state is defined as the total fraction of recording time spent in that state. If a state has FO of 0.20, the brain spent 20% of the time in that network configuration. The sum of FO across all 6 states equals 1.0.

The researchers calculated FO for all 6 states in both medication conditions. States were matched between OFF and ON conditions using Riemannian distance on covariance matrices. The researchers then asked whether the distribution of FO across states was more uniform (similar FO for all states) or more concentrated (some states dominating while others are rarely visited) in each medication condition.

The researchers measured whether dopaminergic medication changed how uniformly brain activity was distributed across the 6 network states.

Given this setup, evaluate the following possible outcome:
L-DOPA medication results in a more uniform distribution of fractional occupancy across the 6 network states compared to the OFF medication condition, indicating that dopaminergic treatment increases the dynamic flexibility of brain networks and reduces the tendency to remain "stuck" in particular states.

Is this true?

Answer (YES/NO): NO